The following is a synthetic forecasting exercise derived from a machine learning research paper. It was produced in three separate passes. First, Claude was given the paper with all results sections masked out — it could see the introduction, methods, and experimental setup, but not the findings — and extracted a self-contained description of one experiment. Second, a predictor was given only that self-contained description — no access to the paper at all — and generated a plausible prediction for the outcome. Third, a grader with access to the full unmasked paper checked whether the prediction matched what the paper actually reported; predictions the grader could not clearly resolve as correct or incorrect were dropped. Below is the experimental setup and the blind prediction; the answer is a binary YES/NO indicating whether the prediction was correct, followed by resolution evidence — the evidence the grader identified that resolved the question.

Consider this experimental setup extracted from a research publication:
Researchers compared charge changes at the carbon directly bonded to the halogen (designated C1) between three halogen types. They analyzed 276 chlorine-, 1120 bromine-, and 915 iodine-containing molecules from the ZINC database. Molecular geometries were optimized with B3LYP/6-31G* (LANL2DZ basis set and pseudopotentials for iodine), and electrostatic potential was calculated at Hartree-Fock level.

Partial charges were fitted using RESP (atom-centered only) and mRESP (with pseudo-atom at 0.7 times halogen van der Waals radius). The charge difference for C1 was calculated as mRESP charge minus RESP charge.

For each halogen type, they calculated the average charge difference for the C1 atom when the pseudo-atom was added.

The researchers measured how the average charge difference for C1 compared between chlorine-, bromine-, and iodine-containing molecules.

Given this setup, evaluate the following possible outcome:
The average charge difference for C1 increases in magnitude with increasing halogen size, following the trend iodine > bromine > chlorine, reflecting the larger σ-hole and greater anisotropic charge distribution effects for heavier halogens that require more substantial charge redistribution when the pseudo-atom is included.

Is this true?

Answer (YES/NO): NO